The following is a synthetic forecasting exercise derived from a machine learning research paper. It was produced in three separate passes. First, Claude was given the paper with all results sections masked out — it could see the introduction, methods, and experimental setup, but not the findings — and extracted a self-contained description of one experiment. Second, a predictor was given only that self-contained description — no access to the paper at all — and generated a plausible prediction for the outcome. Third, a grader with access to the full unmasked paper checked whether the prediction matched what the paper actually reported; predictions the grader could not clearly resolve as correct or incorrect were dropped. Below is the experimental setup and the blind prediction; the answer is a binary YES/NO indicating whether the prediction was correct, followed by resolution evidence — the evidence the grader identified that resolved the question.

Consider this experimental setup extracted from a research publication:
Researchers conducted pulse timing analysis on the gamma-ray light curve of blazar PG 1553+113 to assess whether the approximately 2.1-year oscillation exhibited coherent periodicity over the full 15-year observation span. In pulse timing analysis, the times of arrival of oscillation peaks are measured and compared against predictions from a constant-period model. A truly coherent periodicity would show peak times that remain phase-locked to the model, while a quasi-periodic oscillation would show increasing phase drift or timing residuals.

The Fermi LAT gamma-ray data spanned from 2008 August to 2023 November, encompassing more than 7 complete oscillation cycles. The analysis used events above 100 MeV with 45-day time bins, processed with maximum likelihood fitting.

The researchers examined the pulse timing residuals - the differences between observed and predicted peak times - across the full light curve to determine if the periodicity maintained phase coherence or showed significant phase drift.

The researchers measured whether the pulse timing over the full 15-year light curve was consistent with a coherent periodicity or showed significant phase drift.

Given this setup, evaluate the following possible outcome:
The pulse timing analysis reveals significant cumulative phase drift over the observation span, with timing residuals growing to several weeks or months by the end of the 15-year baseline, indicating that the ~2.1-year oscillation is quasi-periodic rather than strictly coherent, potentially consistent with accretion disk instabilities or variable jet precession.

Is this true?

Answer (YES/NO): NO